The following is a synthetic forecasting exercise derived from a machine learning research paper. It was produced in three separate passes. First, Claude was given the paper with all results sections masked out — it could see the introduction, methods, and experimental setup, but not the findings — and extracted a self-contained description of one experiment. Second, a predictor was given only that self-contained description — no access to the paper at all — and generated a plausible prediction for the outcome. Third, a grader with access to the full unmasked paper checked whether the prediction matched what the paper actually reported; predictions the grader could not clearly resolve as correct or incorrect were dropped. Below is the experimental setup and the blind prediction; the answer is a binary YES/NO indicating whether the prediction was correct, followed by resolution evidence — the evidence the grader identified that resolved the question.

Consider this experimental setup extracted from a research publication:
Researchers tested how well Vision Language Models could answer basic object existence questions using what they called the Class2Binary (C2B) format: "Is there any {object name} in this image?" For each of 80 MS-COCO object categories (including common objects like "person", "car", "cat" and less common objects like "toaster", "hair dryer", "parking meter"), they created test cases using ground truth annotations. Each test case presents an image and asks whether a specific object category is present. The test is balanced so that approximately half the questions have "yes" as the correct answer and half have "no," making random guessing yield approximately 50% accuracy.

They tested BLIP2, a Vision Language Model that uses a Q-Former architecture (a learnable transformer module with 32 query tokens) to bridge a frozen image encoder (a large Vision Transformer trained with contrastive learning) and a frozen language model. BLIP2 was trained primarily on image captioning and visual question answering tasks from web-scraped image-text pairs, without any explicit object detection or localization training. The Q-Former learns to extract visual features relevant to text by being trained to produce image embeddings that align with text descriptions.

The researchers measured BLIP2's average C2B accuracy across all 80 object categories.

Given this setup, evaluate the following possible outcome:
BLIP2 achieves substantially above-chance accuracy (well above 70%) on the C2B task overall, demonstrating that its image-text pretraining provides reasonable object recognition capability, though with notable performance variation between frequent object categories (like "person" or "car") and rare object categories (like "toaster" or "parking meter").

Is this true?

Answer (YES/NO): NO